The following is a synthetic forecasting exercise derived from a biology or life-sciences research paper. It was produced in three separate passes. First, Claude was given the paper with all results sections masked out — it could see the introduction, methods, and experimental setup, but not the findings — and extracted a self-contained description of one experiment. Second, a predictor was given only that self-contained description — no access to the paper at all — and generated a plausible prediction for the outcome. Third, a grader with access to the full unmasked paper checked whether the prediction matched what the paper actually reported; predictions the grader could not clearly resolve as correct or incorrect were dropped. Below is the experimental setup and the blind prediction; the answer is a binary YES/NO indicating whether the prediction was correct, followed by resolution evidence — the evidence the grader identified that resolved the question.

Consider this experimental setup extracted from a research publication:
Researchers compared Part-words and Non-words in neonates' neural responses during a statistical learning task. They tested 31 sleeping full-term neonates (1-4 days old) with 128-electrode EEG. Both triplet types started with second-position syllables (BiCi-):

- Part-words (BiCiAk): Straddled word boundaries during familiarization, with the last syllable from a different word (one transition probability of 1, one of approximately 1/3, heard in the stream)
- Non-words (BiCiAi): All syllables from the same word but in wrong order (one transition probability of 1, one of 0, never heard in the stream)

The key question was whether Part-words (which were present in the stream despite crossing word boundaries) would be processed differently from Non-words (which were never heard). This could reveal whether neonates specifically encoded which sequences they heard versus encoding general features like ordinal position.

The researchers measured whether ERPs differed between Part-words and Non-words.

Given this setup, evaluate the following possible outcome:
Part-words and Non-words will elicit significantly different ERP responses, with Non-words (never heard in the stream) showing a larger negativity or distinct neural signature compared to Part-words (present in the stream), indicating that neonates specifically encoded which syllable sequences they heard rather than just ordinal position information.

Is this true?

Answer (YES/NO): NO